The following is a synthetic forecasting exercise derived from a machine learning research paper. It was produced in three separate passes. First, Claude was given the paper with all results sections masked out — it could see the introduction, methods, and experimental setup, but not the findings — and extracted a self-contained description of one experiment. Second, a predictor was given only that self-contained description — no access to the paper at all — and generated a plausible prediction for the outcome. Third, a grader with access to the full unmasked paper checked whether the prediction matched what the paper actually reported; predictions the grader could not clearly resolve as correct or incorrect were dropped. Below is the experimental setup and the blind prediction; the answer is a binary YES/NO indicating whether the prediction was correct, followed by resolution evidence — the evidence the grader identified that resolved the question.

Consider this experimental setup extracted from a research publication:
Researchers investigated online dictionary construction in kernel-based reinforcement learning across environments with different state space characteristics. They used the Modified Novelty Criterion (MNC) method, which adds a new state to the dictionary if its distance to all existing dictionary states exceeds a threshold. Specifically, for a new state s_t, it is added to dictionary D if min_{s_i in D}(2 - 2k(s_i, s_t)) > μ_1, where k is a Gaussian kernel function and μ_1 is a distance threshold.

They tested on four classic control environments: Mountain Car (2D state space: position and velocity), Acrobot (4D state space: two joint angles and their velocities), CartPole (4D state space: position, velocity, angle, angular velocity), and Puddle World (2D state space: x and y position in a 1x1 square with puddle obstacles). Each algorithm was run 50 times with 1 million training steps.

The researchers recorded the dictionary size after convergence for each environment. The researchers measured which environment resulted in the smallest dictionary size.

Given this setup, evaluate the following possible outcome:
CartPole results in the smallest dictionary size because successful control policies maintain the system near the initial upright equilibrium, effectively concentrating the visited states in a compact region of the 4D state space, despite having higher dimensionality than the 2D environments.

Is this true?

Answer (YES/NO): NO